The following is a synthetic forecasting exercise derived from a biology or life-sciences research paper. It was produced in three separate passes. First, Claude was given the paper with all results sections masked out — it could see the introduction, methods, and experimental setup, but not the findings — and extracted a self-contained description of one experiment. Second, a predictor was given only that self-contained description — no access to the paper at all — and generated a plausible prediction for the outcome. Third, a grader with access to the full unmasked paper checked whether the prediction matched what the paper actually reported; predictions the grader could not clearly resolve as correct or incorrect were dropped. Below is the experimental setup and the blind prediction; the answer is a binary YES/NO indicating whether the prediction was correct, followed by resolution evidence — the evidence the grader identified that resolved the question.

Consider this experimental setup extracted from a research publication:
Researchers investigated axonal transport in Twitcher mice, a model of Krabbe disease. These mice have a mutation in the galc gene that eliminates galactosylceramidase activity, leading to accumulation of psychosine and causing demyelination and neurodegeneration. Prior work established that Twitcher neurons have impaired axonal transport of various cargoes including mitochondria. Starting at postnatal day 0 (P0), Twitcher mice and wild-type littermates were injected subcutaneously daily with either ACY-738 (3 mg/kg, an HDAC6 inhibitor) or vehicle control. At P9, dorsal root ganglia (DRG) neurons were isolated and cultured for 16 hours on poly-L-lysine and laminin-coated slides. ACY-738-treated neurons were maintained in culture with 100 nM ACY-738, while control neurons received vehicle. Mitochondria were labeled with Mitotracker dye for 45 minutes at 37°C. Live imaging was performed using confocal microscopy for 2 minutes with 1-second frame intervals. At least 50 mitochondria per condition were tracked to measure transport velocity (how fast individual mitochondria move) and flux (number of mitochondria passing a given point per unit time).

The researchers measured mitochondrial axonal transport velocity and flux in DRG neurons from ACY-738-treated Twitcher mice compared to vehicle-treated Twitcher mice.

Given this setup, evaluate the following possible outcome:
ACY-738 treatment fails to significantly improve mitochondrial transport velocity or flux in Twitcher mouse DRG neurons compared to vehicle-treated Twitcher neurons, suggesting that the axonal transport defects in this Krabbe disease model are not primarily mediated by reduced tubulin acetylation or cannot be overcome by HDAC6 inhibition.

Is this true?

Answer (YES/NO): NO